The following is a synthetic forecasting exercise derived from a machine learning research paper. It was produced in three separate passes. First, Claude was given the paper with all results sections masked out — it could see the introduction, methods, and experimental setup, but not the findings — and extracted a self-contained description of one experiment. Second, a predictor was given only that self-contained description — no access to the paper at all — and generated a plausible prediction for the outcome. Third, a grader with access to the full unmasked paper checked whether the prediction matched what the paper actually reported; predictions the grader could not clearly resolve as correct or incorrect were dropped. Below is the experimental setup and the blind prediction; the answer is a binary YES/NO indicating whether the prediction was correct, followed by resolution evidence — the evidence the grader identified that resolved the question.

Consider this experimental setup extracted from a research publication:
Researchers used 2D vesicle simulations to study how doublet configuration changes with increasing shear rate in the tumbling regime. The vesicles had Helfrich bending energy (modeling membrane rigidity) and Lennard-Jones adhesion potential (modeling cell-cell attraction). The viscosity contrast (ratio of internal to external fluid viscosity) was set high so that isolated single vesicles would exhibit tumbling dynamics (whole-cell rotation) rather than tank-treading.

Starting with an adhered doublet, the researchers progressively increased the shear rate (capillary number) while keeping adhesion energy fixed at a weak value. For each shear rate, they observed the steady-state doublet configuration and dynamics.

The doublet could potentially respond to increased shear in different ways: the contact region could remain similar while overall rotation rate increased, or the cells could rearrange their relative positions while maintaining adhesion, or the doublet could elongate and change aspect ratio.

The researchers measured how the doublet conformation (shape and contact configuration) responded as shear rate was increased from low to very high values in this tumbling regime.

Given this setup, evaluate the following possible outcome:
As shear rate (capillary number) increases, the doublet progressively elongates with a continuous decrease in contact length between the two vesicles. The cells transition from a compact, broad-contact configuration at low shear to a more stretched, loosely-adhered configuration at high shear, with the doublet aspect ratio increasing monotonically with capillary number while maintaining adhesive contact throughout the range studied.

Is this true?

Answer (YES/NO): NO